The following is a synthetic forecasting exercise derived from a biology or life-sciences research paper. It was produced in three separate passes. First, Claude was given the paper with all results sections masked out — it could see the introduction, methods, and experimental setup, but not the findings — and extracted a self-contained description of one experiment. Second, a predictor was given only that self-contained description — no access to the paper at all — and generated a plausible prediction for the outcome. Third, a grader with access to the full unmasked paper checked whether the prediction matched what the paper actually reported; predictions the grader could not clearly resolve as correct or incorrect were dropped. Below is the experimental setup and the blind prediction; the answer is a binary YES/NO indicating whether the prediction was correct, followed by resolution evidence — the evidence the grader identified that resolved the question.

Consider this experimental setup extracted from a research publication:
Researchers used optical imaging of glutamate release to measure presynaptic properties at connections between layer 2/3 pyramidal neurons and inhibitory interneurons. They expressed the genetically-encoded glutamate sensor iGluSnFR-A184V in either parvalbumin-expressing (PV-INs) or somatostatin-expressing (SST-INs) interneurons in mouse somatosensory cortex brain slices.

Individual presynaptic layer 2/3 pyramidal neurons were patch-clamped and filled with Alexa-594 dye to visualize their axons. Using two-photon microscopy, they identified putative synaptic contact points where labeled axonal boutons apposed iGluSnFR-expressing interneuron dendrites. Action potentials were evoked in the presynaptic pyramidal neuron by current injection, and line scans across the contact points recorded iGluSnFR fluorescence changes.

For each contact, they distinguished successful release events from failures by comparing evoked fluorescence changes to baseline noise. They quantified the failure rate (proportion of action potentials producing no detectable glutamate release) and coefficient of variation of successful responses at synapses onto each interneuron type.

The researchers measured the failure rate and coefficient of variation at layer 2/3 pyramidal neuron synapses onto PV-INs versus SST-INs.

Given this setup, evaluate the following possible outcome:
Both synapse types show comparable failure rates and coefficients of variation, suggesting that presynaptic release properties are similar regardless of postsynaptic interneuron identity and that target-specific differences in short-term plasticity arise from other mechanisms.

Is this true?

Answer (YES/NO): NO